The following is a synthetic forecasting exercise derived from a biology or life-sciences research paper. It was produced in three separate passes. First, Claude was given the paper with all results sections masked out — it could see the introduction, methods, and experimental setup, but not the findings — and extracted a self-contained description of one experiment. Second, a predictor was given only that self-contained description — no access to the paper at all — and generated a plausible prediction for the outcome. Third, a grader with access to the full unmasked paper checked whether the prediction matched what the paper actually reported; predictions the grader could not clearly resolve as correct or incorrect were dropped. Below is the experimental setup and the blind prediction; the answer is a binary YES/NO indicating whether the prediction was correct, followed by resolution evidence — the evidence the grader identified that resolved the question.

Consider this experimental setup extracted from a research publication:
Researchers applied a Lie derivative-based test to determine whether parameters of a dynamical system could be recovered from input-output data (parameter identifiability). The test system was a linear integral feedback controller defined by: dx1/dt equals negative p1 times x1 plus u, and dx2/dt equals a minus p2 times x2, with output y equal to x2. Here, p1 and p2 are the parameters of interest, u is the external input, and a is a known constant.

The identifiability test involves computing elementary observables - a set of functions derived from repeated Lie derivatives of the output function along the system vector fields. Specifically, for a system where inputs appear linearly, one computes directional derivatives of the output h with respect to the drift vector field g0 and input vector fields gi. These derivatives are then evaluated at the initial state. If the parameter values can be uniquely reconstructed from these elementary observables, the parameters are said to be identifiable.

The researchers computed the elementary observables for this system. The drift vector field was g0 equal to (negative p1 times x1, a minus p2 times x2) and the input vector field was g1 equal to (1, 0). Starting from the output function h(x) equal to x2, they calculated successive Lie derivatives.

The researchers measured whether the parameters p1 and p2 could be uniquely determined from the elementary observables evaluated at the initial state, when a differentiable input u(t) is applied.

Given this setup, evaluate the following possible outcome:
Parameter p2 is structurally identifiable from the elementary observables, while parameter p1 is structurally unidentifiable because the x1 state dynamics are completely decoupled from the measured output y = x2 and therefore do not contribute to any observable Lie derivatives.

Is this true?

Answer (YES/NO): NO